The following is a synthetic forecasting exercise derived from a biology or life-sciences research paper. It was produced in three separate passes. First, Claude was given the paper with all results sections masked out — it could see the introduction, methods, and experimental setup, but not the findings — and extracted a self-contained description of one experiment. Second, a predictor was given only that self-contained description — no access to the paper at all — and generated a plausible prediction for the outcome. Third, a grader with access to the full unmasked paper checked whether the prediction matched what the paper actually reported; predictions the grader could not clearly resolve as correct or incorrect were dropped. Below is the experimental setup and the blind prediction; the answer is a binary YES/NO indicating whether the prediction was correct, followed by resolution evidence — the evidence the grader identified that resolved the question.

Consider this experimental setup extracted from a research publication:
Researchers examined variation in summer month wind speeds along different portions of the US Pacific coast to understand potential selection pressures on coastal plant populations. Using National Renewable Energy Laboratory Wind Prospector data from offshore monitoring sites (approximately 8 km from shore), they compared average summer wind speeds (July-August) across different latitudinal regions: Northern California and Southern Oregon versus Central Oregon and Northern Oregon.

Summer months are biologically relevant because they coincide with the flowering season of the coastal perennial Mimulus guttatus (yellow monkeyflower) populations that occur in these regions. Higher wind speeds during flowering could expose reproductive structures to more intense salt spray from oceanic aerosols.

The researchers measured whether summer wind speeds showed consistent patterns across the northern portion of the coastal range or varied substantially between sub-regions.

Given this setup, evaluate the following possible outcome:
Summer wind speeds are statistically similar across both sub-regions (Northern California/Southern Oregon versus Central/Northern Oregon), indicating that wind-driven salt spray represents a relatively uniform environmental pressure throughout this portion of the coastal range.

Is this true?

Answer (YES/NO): NO